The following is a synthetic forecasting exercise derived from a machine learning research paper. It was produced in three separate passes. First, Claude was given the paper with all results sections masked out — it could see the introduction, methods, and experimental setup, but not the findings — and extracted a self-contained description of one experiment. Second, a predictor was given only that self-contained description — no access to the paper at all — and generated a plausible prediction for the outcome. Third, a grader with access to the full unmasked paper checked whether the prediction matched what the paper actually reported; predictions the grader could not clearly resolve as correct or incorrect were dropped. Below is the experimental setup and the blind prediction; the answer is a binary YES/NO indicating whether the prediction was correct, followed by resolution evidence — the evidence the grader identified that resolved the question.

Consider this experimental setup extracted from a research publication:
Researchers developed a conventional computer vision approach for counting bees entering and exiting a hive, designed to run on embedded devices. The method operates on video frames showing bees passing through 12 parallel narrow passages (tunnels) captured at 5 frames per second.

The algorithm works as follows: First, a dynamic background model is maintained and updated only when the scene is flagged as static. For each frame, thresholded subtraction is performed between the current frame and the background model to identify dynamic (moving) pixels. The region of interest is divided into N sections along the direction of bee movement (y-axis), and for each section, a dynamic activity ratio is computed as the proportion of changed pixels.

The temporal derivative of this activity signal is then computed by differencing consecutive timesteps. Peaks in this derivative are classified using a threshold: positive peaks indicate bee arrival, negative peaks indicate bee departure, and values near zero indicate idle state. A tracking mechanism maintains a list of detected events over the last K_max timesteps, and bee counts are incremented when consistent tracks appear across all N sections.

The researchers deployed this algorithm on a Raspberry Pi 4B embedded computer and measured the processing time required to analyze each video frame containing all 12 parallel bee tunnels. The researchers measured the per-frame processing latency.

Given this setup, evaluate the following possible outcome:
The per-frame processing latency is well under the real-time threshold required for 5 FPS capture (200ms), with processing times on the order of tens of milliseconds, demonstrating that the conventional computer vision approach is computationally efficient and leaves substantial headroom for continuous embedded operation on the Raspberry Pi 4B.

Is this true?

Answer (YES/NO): YES